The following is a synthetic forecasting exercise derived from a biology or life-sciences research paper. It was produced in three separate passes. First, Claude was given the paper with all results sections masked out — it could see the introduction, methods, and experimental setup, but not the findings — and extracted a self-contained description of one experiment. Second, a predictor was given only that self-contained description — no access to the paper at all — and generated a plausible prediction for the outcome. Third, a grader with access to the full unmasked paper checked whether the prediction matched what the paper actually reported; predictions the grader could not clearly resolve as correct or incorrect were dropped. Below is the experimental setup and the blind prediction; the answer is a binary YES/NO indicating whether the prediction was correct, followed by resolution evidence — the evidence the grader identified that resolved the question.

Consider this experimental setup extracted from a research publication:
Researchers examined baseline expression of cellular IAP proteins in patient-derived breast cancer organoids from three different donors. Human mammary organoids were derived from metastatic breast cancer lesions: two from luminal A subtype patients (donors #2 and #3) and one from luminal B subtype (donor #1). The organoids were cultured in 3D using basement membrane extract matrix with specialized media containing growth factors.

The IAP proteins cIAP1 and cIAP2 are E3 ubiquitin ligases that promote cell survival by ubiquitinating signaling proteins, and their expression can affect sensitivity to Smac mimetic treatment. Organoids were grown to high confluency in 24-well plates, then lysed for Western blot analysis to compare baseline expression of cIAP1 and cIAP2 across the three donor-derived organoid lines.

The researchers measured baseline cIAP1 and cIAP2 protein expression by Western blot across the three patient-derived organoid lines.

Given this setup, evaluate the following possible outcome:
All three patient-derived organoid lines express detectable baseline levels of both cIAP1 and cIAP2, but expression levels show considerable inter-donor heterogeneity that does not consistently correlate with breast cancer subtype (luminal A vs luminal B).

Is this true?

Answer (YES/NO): NO